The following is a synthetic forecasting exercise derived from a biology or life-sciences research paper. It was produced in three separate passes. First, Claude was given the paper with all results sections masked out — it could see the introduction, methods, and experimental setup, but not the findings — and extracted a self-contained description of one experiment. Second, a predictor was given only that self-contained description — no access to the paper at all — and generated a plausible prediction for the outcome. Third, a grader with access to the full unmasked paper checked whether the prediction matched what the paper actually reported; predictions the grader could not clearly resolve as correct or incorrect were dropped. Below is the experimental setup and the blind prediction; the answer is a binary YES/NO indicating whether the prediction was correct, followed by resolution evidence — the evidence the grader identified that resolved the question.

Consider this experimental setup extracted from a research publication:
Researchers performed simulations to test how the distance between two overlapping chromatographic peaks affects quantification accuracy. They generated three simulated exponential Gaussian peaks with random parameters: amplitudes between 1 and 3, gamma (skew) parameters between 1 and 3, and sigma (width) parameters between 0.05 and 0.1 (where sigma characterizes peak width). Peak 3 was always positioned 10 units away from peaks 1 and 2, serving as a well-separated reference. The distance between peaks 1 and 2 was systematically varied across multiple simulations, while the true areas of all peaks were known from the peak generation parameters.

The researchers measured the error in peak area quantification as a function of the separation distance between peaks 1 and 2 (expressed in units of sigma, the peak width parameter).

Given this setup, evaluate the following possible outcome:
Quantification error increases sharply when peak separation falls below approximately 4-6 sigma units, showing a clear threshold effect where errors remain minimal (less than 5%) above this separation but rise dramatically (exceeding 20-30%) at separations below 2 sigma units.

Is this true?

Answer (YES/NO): NO